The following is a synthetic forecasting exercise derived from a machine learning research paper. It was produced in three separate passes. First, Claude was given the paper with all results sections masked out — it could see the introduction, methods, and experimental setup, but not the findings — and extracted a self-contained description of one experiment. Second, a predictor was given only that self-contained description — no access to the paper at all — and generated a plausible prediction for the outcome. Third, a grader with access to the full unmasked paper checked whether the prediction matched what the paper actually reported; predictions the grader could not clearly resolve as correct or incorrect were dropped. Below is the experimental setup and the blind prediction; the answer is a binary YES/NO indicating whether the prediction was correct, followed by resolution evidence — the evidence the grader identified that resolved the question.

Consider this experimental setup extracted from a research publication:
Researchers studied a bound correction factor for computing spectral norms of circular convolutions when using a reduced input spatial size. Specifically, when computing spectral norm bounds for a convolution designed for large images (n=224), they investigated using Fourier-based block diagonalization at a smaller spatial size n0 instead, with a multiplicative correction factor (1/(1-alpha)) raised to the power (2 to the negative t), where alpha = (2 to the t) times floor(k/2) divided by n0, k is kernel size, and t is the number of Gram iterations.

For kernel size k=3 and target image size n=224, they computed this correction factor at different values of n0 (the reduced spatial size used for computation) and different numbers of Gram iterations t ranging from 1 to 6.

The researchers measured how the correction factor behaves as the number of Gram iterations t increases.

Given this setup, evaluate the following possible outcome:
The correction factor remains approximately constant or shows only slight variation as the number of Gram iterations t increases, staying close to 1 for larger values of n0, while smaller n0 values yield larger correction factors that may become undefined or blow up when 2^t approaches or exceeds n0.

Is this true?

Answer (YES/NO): NO